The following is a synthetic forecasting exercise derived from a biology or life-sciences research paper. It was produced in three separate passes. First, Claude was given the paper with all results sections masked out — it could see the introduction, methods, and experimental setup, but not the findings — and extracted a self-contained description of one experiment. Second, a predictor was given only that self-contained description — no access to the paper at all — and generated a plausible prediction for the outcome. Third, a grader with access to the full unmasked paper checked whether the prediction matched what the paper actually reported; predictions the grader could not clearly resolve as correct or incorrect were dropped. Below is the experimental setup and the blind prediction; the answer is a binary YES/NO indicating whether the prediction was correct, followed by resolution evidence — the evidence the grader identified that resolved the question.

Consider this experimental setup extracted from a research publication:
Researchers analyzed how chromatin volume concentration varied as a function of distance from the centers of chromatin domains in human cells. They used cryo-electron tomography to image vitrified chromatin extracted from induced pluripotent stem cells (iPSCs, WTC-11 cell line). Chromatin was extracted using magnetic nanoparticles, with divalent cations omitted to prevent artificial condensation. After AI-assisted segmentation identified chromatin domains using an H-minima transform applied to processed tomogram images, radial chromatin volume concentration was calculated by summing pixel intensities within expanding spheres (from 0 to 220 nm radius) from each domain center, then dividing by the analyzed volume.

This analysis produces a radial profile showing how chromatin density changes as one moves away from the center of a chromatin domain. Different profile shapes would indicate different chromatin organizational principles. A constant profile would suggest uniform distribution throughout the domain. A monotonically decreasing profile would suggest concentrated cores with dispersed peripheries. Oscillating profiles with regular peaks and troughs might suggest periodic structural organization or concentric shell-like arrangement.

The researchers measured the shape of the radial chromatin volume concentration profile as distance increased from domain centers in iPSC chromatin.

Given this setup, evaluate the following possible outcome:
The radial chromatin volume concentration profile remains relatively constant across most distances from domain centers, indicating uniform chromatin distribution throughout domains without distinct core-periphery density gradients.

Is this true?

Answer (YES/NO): NO